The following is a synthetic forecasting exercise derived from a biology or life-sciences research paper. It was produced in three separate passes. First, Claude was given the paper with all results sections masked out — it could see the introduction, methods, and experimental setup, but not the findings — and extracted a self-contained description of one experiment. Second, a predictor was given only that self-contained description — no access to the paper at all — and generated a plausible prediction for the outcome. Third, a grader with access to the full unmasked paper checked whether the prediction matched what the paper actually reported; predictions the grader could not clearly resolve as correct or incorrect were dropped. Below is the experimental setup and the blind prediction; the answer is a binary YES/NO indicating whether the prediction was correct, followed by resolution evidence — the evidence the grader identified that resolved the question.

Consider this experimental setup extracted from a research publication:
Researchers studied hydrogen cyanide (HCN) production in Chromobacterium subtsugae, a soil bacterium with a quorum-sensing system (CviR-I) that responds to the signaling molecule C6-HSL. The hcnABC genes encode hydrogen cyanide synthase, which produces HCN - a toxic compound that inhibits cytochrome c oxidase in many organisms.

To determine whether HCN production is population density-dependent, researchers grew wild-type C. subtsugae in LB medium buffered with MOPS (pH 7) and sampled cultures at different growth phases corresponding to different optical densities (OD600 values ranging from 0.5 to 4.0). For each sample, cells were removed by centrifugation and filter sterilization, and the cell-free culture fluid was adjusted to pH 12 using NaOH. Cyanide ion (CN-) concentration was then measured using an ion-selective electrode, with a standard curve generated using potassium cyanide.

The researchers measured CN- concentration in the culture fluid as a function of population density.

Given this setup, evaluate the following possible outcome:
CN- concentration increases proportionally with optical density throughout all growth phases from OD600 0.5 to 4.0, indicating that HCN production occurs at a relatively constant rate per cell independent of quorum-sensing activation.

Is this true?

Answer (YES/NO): NO